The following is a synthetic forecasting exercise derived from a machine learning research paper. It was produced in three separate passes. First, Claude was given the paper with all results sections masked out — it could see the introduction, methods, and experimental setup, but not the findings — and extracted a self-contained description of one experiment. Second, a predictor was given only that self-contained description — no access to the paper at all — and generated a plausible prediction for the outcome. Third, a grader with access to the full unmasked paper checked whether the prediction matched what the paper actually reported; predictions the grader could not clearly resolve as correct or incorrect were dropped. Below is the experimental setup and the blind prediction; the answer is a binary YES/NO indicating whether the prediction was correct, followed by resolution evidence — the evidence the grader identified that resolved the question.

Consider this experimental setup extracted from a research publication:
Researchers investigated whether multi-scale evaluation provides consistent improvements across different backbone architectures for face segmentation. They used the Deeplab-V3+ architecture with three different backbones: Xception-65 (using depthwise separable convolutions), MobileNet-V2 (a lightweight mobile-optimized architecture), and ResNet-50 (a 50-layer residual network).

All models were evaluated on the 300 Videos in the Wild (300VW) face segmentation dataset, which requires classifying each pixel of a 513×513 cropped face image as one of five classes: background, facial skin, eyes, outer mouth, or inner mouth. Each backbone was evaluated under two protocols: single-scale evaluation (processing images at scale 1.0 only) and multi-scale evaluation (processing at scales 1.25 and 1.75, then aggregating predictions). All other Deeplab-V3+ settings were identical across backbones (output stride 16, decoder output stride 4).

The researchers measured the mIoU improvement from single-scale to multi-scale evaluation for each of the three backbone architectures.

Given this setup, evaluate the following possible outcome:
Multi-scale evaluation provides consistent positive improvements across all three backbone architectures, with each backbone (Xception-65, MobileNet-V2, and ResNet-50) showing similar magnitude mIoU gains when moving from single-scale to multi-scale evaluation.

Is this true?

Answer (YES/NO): NO